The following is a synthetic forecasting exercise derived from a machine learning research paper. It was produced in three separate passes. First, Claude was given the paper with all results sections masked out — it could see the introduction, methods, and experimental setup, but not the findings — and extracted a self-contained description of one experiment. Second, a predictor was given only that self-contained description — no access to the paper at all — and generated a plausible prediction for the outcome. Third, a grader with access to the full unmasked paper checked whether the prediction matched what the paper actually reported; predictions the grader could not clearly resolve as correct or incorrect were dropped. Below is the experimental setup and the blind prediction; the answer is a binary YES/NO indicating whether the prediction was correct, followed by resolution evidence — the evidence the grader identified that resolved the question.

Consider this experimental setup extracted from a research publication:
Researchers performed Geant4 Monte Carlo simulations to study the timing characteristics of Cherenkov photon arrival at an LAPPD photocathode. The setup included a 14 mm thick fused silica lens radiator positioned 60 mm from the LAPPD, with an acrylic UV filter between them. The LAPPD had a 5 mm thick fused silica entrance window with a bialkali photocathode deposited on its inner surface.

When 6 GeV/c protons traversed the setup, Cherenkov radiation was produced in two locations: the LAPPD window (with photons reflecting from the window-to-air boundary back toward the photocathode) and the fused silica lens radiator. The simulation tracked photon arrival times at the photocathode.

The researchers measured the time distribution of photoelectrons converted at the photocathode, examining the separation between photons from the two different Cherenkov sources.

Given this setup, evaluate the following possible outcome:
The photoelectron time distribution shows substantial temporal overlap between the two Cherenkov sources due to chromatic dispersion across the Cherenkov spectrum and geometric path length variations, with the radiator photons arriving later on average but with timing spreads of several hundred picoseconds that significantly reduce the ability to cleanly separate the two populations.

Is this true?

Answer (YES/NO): NO